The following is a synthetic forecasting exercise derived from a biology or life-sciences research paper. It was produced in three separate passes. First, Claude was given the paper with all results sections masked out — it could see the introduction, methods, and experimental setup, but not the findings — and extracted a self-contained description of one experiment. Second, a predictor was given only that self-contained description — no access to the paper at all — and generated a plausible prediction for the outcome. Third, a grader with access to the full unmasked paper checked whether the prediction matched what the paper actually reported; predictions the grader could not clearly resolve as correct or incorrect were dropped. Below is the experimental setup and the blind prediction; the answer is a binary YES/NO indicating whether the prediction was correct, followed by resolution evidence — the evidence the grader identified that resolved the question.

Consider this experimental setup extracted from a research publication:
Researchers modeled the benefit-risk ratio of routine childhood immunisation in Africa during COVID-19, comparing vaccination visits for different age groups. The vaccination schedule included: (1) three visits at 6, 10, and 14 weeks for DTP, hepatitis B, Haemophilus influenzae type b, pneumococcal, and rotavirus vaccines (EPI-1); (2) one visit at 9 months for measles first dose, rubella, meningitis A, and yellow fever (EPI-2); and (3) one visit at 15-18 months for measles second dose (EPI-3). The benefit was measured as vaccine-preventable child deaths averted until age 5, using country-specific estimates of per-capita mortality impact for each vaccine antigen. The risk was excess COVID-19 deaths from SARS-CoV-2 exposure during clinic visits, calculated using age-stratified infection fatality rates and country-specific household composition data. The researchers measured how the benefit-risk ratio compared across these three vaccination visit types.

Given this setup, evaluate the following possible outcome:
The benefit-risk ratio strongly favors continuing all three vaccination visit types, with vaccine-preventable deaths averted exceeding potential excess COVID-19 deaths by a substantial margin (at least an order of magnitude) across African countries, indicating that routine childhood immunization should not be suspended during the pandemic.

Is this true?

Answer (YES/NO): YES